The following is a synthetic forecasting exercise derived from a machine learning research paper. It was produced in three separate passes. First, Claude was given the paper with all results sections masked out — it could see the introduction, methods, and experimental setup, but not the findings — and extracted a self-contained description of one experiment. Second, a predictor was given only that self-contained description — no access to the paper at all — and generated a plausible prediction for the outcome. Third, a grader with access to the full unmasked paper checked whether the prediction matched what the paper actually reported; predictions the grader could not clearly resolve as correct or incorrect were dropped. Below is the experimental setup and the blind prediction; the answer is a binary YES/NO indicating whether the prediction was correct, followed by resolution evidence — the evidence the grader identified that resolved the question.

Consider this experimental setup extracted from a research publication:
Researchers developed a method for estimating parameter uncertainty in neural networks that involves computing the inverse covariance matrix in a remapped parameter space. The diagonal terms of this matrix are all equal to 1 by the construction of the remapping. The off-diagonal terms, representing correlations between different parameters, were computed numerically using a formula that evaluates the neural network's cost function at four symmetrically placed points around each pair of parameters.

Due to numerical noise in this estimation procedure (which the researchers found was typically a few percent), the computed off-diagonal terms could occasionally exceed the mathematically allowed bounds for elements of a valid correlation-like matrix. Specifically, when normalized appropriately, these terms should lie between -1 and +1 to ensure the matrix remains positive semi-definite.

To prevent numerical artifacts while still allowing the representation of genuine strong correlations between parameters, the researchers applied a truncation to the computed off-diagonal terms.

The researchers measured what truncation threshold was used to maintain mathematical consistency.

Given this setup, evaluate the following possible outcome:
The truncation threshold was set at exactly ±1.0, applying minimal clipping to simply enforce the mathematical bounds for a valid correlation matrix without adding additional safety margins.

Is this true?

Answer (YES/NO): NO